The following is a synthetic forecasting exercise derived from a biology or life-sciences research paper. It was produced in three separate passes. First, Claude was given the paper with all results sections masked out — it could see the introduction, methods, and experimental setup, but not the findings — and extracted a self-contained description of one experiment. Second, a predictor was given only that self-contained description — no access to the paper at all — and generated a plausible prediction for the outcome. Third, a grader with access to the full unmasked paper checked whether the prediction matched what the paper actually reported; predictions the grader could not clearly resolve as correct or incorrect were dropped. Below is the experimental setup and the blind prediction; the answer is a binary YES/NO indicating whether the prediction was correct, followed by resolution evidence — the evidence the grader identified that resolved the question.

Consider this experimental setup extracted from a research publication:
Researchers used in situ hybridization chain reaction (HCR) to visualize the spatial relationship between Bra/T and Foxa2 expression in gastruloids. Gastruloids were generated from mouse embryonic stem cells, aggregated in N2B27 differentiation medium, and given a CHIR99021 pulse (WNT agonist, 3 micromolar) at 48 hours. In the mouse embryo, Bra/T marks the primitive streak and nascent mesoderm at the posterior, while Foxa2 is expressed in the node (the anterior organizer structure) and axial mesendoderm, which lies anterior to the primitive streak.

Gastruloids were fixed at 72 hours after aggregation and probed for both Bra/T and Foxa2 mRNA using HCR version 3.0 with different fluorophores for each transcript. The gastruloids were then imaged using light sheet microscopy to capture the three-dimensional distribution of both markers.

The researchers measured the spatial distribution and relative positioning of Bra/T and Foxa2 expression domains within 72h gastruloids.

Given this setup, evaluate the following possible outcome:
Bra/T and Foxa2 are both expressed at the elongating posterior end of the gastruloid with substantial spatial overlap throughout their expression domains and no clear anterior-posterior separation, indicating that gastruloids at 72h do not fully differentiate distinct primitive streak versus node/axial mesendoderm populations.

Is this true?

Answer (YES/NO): NO